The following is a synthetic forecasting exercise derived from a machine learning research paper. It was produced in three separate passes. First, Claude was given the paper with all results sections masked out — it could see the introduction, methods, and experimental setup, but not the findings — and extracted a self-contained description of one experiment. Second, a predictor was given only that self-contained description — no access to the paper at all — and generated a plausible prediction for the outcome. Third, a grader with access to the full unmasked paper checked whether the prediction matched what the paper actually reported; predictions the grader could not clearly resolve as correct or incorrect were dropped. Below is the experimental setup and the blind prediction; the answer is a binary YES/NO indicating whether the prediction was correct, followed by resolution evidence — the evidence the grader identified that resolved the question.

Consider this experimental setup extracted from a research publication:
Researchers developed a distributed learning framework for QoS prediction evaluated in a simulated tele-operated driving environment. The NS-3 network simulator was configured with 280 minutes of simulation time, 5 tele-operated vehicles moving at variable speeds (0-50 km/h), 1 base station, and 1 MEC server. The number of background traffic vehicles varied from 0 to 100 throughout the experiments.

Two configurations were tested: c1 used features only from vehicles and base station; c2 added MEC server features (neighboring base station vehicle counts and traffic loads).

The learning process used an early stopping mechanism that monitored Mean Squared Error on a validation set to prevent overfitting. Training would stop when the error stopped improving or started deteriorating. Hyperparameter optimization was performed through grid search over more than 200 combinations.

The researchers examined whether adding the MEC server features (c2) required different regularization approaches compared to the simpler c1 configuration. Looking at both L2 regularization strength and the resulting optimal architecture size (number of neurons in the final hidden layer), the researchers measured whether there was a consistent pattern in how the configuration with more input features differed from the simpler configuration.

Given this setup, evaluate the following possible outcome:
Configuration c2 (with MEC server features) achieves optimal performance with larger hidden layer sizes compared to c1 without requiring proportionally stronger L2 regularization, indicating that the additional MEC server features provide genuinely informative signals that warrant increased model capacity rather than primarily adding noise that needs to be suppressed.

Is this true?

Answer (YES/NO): NO